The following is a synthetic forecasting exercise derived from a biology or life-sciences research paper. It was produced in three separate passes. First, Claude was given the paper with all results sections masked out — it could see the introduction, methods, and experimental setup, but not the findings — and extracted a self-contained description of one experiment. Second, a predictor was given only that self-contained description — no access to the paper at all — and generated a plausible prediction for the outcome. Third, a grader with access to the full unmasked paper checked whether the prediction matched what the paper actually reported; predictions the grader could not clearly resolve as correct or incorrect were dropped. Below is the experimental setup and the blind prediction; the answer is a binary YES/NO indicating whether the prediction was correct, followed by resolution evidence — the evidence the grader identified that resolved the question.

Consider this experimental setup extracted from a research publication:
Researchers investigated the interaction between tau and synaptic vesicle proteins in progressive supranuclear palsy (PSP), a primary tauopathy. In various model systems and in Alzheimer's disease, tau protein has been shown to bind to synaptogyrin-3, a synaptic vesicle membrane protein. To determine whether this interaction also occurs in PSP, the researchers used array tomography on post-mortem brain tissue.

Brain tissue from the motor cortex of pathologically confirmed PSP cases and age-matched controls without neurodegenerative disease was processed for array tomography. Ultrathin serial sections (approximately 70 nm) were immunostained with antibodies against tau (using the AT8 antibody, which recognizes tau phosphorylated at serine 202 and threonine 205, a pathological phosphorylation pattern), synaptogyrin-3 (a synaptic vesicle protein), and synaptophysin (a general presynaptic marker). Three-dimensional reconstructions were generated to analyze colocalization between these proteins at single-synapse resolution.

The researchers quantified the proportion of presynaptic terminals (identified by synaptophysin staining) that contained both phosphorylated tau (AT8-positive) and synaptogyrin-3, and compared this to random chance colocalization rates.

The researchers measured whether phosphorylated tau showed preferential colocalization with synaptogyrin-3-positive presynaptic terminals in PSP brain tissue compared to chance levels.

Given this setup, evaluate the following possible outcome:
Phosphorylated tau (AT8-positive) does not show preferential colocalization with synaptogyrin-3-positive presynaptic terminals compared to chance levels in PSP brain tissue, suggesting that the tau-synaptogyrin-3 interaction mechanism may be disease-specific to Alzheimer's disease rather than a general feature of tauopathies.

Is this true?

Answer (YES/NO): NO